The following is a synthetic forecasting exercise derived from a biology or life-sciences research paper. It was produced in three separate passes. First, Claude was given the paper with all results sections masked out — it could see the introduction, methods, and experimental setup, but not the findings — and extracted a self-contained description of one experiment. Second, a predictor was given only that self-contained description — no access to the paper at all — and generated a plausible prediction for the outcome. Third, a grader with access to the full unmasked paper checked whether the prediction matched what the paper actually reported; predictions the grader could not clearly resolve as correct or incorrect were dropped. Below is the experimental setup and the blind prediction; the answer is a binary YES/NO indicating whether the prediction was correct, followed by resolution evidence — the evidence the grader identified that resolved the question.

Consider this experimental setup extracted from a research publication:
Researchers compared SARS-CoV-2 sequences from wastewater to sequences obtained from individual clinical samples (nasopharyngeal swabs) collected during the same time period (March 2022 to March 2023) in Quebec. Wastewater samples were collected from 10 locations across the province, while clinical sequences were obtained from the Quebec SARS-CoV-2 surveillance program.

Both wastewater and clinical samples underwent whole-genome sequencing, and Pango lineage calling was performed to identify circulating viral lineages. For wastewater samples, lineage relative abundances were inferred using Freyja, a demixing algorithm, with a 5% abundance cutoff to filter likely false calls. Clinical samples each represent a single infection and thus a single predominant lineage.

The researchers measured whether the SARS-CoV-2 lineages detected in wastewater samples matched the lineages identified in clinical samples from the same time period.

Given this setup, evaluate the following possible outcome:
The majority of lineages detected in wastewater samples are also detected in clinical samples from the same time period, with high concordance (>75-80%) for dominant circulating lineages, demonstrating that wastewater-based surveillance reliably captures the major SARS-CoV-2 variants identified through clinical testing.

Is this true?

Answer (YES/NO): YES